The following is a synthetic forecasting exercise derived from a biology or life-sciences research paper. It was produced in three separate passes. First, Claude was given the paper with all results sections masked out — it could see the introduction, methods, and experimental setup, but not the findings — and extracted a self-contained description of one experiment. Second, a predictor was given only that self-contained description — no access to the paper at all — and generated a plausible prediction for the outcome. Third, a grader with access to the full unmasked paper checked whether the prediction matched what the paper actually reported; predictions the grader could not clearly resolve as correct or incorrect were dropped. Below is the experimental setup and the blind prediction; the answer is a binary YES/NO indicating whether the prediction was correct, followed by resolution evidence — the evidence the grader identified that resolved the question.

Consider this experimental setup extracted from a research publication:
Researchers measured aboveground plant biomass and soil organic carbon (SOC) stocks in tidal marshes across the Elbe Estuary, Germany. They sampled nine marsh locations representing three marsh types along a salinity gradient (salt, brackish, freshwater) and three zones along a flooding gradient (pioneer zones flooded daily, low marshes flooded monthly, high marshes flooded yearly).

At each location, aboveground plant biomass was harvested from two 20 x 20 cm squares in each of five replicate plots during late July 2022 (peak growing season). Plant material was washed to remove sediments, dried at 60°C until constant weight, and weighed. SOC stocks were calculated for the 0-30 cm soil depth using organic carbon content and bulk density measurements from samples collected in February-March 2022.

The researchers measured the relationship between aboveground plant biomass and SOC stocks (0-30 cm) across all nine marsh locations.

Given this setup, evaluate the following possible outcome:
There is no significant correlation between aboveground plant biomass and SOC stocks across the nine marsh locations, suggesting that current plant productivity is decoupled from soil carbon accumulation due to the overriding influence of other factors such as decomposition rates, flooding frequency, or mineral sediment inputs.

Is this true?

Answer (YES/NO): NO